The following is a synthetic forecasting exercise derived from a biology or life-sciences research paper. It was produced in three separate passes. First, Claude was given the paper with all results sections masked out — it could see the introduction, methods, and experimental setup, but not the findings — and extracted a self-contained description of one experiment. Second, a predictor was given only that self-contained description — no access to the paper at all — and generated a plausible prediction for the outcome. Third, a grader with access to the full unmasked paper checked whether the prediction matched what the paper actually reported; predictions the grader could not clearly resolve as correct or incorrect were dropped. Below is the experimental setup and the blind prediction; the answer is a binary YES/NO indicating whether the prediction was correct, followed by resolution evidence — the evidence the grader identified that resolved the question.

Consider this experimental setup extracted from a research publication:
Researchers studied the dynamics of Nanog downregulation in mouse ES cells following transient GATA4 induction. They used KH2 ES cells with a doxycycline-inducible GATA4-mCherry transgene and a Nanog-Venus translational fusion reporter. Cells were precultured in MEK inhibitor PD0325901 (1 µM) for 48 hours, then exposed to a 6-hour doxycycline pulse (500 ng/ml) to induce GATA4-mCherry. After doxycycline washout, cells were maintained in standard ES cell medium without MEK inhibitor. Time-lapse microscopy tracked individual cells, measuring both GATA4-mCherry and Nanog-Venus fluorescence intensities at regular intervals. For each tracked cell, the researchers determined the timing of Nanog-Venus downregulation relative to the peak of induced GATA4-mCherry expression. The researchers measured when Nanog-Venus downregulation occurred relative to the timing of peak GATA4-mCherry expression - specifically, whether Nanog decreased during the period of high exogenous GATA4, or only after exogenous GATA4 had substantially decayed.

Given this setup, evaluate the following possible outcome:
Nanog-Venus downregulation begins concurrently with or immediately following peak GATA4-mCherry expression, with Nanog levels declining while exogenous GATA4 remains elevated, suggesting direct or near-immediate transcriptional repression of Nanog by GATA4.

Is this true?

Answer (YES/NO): NO